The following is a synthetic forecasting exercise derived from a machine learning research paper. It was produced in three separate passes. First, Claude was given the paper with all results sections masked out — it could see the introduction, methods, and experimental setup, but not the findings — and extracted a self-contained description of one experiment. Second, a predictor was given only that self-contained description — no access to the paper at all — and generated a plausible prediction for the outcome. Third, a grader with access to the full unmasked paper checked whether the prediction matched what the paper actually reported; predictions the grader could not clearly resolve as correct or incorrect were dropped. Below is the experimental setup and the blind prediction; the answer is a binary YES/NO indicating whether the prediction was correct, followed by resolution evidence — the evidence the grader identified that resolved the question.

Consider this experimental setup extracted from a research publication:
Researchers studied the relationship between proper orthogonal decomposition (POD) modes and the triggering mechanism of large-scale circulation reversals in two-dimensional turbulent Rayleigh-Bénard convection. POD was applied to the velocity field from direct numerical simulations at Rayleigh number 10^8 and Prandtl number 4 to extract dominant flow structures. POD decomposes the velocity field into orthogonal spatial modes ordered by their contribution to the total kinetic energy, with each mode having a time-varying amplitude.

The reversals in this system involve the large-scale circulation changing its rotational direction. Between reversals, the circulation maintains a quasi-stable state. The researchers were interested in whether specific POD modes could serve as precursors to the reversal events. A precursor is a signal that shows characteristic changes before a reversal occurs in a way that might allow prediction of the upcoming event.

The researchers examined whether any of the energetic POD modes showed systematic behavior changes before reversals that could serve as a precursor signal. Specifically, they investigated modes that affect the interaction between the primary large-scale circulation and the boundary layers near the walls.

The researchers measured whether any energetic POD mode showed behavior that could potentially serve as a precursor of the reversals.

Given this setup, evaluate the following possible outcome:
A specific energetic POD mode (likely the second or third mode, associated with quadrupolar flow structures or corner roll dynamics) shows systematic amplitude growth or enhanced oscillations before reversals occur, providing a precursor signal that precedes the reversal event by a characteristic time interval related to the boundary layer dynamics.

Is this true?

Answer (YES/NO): YES